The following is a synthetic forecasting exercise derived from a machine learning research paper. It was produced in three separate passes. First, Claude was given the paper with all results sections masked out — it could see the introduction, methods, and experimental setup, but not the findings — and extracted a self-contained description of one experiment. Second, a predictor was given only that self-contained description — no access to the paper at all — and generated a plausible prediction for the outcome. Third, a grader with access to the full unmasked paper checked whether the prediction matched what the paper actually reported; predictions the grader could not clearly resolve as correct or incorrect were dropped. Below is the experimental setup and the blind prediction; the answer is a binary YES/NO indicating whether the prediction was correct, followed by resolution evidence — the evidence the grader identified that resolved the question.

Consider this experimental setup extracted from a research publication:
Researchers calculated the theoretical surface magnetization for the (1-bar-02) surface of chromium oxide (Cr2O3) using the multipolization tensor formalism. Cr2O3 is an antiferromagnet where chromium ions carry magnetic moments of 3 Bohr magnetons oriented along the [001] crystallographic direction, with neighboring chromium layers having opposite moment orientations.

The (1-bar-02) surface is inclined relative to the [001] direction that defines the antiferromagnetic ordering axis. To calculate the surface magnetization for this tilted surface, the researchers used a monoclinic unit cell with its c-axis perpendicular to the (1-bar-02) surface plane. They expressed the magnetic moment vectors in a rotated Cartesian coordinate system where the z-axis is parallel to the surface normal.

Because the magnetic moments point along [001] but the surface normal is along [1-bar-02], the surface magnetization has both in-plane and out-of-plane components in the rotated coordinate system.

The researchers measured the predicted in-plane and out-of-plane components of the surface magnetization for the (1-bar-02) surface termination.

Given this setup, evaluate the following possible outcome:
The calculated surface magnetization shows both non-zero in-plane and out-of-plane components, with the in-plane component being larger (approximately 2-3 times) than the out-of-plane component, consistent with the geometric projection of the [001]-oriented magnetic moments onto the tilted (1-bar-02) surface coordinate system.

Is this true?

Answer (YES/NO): NO